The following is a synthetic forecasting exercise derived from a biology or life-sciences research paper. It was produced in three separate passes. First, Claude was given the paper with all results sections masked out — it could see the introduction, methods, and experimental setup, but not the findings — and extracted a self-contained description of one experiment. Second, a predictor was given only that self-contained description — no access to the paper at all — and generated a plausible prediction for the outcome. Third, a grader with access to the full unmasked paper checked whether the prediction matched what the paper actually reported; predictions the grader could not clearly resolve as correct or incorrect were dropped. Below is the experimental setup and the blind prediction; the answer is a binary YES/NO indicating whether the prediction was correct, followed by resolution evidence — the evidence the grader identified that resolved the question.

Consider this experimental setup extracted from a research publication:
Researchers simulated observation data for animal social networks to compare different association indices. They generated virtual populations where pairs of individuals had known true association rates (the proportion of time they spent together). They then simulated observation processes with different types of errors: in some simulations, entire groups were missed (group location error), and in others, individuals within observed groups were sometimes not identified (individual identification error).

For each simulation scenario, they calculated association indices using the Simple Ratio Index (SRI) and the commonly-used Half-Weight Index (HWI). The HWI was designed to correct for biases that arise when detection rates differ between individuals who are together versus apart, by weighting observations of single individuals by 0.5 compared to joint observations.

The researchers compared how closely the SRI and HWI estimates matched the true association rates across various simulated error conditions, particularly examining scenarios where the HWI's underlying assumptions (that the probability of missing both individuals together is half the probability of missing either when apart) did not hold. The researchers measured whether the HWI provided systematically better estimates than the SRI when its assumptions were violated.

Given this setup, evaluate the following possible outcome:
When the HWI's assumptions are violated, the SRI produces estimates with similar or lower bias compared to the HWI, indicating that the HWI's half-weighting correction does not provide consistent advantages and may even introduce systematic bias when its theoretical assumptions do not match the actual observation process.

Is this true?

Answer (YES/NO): YES